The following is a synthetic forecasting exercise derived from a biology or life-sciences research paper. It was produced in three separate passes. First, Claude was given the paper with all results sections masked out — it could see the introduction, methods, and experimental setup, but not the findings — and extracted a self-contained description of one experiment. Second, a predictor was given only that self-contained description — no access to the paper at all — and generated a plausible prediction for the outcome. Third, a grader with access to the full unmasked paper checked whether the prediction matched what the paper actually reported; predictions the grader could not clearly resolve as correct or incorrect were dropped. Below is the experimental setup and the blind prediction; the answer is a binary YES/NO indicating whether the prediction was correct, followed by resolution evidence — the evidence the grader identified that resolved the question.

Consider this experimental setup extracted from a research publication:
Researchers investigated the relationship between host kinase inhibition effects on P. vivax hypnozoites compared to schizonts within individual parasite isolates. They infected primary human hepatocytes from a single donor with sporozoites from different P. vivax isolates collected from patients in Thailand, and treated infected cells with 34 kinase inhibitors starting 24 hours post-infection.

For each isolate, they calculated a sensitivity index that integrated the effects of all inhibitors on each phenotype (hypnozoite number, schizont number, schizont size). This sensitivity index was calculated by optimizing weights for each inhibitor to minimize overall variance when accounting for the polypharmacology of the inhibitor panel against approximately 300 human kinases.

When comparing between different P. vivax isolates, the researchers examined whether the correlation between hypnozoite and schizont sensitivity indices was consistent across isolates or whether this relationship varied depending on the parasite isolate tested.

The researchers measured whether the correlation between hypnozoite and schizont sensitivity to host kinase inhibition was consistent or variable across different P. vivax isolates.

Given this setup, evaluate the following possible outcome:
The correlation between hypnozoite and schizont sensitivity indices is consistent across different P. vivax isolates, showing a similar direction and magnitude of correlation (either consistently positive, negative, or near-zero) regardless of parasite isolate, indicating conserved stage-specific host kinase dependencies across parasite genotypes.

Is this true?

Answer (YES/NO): YES